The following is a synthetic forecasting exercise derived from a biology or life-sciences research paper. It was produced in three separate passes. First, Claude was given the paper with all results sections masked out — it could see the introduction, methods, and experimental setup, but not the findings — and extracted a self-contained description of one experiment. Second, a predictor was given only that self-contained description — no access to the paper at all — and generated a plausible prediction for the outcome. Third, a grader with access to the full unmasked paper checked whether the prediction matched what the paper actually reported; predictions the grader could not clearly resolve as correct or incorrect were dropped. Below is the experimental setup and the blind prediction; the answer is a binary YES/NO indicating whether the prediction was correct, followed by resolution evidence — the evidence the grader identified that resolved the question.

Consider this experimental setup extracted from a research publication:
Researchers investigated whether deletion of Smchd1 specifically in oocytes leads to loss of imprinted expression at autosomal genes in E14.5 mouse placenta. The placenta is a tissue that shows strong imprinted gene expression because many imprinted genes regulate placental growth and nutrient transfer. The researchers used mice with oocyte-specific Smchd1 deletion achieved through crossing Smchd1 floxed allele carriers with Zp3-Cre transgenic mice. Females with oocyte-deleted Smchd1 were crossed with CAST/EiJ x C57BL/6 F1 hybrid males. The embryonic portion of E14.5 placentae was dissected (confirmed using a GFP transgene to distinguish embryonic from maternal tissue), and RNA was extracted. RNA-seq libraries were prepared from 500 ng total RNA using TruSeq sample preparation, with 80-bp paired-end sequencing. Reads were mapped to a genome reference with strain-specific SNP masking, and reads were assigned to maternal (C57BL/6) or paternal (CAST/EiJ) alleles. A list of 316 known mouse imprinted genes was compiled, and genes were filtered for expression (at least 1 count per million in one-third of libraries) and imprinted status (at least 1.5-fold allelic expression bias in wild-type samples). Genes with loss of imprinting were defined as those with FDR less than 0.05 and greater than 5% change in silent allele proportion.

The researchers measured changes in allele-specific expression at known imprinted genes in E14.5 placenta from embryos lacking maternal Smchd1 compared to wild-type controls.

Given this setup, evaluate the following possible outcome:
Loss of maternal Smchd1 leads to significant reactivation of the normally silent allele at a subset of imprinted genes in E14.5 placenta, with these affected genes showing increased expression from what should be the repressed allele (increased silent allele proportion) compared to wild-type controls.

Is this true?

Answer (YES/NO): YES